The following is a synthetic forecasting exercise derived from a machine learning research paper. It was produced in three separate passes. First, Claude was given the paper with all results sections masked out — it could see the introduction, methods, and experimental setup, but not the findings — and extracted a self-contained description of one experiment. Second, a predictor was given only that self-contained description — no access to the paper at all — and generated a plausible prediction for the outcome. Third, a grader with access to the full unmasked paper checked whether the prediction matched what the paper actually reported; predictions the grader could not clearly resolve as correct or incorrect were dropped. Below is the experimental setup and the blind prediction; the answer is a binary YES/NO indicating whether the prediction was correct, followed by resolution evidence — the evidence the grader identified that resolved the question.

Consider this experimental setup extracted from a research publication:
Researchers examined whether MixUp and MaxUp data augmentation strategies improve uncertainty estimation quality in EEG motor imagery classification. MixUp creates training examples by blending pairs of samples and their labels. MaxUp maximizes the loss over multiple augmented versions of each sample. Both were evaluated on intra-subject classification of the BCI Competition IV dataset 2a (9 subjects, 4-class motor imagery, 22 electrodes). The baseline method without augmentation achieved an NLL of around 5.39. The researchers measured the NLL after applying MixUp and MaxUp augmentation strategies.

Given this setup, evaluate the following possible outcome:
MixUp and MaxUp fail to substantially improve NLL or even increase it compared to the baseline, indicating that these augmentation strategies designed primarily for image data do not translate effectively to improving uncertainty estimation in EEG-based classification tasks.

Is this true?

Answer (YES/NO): YES